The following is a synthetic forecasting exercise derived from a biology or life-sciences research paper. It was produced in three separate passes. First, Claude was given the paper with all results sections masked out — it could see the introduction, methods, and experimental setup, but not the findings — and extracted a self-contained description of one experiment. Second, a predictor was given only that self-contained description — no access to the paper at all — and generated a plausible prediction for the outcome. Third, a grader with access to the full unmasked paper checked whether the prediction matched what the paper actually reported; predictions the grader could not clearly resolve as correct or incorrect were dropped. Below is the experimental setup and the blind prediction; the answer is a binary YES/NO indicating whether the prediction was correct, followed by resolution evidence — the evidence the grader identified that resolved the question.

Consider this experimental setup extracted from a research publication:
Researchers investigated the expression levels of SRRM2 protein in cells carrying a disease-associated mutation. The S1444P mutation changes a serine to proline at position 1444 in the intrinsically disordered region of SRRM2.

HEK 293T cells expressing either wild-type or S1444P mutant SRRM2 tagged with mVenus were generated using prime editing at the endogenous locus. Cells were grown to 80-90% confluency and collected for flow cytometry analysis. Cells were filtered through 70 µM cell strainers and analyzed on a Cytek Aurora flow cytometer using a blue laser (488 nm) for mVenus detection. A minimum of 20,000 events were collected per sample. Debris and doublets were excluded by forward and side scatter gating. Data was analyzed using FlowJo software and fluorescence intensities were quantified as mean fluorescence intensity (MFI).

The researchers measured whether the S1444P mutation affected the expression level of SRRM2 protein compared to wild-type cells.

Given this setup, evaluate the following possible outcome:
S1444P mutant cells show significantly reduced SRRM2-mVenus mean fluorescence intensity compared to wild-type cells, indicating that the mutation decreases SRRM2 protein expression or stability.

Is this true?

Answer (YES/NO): YES